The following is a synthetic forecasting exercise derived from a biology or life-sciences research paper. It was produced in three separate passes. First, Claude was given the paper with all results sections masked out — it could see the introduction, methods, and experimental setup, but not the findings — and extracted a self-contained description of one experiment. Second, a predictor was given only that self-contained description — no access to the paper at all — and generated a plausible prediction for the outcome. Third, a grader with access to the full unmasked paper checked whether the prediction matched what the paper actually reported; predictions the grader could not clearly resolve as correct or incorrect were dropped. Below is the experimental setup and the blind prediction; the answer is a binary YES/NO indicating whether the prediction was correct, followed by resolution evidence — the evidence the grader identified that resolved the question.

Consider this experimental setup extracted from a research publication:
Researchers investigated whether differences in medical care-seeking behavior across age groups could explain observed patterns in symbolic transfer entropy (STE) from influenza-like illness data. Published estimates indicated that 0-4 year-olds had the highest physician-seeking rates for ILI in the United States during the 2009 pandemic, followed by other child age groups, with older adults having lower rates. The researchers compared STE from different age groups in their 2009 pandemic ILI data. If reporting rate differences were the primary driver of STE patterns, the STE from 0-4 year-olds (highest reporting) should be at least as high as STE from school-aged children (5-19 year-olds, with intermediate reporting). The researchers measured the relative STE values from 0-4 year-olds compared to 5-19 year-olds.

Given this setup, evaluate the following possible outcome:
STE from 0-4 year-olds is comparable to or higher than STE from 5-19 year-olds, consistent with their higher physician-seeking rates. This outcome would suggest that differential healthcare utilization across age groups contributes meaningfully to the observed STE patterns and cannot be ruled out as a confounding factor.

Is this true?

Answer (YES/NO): NO